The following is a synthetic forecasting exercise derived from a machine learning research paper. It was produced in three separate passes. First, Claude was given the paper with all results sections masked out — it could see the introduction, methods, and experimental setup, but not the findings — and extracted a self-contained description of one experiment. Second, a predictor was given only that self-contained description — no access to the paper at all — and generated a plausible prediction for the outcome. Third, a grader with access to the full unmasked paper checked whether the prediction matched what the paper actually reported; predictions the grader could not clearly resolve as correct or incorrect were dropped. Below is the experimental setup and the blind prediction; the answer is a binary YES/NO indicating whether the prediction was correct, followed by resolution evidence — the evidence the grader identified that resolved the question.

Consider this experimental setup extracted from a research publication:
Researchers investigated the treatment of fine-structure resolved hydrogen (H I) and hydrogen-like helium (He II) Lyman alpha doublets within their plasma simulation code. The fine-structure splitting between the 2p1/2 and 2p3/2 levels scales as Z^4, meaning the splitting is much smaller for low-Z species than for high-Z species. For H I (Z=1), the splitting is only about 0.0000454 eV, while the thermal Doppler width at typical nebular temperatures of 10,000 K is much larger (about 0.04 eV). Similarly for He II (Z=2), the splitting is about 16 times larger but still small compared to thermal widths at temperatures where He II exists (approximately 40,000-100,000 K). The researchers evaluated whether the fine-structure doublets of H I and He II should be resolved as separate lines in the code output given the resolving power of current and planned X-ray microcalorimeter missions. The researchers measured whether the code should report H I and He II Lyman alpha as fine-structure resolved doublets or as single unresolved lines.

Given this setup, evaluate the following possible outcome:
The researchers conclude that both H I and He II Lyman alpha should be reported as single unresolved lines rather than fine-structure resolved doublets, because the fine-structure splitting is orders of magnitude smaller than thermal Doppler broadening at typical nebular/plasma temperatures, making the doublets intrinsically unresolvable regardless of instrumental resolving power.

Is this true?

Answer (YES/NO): NO